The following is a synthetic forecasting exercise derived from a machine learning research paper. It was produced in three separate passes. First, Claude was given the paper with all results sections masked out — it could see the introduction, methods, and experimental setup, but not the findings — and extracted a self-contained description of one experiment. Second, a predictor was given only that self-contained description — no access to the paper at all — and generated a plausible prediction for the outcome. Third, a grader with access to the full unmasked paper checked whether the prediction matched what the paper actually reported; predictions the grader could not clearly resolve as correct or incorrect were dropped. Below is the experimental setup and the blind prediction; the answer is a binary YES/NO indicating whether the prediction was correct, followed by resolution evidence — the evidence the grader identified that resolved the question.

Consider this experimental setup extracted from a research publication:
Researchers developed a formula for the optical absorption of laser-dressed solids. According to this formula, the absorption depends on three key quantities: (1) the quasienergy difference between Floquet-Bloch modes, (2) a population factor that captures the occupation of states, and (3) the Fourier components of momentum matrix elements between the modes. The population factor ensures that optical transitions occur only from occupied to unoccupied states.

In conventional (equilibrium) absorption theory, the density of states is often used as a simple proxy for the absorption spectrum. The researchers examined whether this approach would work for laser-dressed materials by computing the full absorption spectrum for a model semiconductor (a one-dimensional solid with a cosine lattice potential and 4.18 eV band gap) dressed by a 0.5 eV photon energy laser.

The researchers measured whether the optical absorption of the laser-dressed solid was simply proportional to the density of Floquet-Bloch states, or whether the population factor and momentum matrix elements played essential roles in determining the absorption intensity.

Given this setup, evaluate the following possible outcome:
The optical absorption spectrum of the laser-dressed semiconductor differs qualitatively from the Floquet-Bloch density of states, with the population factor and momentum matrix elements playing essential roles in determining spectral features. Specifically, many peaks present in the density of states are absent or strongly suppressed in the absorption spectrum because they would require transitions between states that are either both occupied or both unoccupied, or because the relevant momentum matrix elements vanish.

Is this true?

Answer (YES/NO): YES